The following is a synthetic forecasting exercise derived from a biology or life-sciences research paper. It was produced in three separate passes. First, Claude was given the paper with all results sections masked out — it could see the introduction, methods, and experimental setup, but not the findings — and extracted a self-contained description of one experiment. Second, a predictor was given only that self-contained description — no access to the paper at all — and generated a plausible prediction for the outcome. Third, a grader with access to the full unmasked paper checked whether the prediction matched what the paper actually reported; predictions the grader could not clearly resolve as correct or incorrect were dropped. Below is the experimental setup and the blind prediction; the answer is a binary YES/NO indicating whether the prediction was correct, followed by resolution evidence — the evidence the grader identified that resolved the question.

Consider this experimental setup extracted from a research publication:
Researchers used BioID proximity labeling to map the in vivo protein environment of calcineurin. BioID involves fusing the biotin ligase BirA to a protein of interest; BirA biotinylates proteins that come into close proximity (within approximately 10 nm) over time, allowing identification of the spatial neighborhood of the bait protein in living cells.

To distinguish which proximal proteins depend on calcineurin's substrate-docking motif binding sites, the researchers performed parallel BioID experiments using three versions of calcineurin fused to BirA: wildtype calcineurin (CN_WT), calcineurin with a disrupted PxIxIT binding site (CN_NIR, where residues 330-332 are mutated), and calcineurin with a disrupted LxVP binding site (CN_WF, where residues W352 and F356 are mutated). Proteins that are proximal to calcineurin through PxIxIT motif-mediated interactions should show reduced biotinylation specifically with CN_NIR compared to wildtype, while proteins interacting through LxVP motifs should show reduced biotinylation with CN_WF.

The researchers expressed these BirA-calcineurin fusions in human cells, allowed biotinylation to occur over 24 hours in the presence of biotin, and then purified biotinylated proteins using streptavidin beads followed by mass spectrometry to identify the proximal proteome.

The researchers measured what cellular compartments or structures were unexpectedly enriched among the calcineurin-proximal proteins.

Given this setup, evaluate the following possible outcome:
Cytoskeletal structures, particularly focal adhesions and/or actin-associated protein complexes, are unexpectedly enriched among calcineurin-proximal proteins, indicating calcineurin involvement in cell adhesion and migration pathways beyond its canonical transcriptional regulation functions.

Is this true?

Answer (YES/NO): NO